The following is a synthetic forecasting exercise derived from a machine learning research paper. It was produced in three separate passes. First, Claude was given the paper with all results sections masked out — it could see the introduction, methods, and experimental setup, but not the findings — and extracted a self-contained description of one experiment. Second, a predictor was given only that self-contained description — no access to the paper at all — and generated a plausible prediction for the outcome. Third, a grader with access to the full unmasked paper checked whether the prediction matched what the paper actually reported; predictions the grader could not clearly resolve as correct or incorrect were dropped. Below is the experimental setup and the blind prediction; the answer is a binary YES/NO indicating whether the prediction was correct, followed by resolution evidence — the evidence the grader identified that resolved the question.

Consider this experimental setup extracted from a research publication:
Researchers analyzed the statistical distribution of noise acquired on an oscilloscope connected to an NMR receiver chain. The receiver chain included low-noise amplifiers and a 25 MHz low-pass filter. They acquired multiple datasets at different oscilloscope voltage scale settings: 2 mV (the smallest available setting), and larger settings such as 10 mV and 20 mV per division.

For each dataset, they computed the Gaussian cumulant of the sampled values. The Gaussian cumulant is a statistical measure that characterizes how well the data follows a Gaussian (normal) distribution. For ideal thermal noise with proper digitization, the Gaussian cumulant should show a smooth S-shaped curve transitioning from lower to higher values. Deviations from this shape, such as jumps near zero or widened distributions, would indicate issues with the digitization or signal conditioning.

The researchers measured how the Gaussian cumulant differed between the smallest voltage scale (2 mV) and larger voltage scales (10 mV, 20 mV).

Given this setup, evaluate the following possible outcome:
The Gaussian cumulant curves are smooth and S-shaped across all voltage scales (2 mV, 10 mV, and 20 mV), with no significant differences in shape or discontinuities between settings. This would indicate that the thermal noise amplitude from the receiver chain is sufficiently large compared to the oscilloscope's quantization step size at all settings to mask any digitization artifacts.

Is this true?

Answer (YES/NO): NO